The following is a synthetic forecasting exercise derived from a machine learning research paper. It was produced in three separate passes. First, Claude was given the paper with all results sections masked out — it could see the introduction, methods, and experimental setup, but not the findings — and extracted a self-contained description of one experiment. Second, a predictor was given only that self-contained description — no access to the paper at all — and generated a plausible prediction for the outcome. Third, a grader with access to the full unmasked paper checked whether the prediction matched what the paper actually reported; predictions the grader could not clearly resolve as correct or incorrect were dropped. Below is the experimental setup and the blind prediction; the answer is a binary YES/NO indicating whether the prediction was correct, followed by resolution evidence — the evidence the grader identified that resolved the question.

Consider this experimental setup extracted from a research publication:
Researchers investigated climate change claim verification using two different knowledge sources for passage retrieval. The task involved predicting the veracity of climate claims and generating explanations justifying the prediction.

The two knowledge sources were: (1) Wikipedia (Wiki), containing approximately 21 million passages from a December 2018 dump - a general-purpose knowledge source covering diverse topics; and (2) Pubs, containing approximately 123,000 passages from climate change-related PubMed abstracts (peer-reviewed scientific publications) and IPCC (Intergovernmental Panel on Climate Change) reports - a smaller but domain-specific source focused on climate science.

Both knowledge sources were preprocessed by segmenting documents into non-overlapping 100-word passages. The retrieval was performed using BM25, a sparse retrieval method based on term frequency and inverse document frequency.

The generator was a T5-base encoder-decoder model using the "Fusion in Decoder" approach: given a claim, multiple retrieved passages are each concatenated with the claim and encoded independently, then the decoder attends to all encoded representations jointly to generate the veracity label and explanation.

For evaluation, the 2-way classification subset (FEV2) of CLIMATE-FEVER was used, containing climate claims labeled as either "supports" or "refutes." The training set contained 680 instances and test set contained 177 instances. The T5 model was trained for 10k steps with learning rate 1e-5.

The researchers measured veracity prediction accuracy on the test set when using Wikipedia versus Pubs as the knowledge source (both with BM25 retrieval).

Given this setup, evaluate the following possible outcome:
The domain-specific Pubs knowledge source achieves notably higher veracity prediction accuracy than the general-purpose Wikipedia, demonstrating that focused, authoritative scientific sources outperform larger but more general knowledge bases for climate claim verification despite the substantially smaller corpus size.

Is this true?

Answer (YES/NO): NO